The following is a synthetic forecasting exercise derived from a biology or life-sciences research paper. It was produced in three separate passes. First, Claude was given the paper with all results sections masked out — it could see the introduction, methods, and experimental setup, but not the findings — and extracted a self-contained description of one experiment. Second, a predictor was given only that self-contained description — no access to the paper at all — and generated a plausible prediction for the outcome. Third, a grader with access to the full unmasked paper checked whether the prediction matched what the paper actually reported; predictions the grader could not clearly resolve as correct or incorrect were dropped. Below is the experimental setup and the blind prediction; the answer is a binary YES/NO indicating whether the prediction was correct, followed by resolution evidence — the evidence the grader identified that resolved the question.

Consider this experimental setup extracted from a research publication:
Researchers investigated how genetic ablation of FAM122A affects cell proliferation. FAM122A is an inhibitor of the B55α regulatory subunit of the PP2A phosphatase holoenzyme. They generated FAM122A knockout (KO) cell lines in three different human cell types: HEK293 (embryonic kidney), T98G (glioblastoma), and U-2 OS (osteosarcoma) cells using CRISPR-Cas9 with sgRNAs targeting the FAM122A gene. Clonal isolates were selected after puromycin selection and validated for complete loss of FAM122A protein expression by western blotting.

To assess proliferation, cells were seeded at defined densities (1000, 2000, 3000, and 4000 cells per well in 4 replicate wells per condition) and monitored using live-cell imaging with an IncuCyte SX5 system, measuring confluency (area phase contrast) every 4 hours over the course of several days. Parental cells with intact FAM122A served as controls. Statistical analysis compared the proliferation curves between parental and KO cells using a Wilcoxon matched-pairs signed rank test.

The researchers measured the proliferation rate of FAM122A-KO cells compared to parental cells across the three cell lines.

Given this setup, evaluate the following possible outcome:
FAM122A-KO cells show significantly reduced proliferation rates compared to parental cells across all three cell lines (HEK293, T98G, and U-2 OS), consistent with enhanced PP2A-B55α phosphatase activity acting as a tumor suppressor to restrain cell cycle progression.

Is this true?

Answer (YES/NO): YES